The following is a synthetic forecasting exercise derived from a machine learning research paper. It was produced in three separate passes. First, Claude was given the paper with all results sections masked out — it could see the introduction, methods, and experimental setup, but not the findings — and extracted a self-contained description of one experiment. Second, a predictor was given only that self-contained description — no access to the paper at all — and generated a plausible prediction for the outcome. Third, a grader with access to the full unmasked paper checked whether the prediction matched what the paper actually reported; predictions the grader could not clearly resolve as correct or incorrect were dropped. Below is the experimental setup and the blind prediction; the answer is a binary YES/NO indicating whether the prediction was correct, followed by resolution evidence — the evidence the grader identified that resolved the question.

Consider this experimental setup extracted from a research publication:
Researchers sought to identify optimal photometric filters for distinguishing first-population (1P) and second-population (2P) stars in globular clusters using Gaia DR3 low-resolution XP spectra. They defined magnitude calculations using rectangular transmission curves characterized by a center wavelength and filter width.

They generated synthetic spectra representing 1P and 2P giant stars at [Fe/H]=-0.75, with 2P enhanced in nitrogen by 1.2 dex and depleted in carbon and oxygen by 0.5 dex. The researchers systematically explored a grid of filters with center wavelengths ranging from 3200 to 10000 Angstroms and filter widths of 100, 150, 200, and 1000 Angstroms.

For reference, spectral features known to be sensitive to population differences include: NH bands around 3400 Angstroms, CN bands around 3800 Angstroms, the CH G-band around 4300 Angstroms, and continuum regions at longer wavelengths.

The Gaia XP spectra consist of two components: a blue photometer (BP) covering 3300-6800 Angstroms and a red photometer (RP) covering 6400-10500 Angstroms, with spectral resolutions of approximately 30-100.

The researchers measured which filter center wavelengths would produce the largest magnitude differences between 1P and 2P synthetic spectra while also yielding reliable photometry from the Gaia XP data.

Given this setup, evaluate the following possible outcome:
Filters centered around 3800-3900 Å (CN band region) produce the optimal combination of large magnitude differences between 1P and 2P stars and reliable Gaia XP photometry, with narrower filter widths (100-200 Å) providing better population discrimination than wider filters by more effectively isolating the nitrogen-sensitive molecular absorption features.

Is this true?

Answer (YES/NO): YES